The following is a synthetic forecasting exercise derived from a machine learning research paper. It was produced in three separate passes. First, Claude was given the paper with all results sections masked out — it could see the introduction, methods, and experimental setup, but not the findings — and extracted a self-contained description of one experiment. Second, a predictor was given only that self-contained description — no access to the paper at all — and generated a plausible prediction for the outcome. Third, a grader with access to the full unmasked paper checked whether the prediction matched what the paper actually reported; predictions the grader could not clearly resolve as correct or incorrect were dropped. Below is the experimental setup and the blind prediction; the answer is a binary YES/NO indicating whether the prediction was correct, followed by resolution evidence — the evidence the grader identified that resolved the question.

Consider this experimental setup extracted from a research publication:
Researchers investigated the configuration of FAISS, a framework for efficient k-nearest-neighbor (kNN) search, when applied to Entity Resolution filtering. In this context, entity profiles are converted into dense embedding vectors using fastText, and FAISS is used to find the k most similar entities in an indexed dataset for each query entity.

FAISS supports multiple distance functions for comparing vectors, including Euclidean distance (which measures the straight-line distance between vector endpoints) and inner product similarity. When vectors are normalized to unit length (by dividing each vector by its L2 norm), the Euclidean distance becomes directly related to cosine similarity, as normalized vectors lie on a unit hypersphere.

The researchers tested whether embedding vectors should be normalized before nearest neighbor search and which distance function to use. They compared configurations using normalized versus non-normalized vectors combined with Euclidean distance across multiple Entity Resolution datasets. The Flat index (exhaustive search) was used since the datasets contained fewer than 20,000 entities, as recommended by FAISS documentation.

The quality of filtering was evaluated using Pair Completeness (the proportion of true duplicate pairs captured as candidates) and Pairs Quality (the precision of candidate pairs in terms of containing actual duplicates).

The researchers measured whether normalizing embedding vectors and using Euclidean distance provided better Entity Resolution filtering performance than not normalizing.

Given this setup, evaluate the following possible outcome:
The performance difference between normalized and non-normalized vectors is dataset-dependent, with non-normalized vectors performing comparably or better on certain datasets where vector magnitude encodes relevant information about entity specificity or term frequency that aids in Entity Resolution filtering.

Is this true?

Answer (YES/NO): NO